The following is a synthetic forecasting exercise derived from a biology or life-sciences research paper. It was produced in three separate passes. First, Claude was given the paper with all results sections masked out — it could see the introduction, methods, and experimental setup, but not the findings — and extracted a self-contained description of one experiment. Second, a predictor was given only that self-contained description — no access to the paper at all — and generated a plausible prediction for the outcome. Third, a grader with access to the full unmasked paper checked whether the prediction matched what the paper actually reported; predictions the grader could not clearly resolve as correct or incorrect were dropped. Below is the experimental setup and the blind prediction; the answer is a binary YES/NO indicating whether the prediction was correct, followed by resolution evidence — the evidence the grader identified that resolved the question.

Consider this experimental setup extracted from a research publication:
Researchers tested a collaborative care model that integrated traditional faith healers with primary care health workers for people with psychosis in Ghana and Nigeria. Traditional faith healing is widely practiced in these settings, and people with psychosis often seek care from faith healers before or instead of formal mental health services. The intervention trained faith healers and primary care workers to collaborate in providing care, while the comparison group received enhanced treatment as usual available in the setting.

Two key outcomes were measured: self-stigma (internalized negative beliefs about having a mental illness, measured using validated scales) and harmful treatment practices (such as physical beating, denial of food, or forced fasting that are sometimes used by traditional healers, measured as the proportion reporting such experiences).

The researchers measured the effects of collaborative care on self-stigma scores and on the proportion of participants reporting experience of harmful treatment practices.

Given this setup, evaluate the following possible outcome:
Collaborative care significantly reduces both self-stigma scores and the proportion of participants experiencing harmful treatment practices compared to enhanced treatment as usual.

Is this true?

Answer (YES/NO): NO